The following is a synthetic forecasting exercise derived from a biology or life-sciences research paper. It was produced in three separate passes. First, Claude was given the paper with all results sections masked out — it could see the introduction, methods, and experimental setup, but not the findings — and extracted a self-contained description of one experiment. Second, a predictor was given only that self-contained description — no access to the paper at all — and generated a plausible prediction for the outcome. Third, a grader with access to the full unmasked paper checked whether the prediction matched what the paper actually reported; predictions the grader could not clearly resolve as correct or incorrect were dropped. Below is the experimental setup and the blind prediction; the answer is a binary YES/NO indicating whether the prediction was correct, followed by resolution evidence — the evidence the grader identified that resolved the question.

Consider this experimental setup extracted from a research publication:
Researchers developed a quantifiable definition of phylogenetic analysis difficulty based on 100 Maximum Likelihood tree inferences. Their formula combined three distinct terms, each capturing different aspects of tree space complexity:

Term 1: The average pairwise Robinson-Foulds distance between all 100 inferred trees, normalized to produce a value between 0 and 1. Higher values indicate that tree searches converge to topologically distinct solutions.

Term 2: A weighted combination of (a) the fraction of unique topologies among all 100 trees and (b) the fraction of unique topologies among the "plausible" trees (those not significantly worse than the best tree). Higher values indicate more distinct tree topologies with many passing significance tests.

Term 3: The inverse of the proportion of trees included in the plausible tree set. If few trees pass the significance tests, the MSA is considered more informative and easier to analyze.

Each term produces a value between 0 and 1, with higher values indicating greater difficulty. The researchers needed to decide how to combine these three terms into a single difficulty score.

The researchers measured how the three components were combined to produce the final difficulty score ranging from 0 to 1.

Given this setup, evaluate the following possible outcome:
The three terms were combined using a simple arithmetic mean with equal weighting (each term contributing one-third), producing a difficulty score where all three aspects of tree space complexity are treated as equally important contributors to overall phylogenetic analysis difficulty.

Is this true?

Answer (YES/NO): YES